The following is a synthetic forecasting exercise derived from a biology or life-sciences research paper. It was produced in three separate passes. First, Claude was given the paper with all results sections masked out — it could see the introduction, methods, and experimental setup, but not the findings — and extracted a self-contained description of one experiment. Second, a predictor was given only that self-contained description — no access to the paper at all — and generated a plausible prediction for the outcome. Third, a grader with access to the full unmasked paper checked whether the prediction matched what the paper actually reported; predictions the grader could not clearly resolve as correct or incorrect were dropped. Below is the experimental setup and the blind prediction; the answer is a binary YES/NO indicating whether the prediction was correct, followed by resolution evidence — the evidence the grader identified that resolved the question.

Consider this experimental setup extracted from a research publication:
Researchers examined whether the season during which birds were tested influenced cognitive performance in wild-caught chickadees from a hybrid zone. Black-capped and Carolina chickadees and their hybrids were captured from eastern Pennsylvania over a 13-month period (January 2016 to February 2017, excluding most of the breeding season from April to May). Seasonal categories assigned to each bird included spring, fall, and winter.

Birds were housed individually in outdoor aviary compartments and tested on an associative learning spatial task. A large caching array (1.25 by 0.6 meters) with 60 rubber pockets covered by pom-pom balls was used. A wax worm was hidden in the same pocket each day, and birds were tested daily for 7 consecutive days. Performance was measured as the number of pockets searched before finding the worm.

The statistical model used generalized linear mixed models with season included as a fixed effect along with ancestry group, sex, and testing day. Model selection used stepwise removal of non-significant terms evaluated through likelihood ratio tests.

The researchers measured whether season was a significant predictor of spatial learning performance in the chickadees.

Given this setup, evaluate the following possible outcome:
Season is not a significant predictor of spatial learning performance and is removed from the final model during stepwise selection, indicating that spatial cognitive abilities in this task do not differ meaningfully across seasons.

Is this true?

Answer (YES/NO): YES